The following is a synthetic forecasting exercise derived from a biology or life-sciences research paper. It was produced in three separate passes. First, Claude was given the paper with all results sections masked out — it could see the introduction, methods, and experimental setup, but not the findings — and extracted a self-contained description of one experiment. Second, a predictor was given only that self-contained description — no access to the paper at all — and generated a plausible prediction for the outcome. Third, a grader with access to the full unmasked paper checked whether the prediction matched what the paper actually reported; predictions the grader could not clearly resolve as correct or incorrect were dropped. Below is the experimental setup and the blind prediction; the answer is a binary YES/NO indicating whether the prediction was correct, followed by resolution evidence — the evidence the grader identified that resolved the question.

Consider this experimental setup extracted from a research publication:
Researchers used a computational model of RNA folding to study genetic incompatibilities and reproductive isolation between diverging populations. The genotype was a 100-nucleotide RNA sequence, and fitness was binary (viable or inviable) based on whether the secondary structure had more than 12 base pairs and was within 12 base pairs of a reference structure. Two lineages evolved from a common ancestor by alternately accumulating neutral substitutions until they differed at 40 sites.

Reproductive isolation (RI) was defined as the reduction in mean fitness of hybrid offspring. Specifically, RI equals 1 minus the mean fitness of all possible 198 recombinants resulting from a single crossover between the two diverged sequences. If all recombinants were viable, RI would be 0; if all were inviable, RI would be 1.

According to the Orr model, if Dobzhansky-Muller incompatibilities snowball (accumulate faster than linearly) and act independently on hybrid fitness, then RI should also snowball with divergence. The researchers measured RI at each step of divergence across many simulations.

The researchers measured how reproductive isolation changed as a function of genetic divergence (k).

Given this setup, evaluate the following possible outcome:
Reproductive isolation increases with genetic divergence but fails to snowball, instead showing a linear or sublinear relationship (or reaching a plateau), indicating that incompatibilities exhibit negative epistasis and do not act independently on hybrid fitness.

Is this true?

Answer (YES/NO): YES